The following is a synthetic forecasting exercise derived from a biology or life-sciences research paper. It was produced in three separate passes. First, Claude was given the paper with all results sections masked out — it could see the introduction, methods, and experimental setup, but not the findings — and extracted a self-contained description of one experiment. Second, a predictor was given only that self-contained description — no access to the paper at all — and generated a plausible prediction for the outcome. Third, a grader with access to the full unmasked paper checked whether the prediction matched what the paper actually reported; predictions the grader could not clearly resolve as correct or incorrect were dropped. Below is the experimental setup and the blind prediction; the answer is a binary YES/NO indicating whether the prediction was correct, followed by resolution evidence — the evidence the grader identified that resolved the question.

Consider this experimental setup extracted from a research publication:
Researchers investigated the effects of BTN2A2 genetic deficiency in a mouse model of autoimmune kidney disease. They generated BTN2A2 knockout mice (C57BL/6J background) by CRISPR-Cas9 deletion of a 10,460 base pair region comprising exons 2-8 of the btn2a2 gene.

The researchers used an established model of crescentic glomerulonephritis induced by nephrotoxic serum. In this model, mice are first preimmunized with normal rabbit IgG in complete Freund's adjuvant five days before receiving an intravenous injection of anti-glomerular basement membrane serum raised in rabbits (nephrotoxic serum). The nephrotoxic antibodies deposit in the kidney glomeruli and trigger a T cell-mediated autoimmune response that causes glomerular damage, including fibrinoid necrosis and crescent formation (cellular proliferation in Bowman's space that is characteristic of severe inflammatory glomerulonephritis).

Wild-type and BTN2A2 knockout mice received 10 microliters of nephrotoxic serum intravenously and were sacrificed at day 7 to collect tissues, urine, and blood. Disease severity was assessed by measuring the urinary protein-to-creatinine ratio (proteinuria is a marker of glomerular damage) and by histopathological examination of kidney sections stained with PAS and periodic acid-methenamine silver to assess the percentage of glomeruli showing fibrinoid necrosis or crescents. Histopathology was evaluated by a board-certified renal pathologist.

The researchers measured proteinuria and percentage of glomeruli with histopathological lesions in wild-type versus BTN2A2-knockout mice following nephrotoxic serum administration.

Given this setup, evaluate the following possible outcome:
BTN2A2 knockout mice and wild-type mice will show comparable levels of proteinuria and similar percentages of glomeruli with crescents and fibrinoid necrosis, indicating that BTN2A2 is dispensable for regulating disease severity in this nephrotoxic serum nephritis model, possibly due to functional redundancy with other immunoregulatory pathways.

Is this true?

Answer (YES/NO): NO